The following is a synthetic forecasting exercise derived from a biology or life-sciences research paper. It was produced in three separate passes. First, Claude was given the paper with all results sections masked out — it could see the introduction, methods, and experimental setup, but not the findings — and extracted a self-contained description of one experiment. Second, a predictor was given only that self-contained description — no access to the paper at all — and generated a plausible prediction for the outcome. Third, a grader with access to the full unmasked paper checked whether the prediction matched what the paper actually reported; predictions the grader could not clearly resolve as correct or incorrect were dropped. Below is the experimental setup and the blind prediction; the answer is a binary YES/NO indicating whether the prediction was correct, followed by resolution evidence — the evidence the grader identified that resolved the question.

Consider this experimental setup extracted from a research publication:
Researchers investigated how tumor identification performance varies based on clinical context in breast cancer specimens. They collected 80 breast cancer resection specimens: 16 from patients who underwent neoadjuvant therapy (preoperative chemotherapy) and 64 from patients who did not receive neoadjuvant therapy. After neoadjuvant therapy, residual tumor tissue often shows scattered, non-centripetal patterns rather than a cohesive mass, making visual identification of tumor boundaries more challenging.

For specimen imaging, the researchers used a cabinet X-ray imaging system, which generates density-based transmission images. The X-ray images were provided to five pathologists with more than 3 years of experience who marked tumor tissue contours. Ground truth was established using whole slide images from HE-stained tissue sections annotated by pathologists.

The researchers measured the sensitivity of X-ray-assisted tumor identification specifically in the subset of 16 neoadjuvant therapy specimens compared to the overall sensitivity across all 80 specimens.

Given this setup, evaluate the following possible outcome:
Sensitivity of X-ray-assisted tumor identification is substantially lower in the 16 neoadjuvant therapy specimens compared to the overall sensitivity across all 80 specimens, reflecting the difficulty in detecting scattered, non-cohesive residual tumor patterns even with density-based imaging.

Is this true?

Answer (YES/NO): YES